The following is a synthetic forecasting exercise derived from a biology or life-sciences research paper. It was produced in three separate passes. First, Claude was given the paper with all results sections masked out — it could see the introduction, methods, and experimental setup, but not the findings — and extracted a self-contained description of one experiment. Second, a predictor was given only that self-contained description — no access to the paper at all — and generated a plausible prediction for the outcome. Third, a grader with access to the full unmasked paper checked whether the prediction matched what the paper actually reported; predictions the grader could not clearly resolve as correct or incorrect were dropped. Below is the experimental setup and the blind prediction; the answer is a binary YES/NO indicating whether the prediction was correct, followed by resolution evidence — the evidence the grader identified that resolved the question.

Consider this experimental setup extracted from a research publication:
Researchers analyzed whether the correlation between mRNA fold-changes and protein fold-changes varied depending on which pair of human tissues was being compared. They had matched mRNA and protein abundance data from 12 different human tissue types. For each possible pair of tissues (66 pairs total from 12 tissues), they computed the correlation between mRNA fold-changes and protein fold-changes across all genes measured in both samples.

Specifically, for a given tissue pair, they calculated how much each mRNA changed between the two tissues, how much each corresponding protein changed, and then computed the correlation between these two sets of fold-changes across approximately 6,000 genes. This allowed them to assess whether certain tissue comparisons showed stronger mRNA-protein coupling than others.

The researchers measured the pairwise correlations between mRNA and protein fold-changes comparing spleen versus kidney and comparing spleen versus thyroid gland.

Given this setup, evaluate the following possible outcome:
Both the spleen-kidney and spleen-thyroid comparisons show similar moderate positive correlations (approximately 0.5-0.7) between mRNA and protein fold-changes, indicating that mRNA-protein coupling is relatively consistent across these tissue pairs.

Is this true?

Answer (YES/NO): NO